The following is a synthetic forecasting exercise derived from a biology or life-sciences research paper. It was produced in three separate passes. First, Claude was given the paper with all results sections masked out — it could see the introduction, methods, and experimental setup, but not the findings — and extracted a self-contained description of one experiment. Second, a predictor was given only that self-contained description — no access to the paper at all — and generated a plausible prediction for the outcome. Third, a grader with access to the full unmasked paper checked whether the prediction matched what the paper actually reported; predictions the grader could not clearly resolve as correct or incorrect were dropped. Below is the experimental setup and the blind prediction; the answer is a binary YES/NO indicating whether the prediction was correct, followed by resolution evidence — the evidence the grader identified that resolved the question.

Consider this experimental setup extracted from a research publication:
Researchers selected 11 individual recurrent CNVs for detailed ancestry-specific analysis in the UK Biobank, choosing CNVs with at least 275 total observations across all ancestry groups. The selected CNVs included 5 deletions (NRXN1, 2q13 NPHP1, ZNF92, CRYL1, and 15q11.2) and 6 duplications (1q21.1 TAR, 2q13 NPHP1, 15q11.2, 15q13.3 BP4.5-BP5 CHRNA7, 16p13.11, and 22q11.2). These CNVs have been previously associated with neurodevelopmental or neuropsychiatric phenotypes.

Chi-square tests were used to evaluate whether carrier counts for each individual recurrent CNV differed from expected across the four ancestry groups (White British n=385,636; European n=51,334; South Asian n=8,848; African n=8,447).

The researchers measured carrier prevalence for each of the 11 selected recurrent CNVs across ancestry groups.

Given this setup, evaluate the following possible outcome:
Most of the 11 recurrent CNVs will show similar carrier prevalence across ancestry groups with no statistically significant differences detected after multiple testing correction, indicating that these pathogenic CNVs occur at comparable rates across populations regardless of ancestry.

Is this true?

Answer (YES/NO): NO